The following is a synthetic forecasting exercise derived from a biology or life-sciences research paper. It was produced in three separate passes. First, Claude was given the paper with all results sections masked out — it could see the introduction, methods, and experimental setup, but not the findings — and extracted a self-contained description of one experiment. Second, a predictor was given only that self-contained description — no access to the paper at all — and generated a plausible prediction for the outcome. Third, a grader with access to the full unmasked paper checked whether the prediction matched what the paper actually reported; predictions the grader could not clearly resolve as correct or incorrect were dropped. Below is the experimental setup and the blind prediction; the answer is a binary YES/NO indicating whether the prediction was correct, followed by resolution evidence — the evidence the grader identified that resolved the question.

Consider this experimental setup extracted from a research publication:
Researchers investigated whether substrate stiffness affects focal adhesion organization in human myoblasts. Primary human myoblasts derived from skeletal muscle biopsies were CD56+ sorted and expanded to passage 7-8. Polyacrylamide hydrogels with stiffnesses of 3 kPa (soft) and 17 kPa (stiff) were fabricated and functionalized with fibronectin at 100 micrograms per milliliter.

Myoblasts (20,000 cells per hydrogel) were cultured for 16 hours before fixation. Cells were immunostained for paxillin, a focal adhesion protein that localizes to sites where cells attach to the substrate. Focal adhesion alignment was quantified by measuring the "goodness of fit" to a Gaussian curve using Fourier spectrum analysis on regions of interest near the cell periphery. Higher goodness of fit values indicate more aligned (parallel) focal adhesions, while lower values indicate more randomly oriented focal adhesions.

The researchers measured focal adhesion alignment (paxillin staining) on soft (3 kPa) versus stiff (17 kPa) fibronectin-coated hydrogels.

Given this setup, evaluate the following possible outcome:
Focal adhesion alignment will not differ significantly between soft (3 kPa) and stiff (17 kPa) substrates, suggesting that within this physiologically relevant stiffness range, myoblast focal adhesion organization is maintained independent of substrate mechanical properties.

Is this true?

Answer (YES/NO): YES